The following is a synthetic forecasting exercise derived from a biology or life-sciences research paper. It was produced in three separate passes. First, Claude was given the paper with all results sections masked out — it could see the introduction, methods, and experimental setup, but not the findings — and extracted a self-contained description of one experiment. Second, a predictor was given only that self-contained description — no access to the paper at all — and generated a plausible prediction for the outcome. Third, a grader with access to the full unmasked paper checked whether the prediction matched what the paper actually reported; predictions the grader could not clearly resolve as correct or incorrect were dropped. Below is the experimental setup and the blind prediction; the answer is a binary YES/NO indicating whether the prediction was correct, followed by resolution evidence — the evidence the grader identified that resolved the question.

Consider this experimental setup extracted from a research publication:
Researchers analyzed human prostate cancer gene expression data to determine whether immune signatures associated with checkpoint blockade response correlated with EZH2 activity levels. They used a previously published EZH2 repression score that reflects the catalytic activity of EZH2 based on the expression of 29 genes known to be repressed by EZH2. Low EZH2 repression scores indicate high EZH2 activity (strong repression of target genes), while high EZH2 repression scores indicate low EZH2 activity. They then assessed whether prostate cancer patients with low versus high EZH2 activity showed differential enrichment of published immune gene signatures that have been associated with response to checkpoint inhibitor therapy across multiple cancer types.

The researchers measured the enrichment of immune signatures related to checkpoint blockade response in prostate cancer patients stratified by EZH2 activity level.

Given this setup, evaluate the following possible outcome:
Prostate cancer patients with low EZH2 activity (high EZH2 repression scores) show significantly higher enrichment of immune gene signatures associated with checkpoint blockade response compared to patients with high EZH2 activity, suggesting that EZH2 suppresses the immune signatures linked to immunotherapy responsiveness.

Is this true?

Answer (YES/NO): YES